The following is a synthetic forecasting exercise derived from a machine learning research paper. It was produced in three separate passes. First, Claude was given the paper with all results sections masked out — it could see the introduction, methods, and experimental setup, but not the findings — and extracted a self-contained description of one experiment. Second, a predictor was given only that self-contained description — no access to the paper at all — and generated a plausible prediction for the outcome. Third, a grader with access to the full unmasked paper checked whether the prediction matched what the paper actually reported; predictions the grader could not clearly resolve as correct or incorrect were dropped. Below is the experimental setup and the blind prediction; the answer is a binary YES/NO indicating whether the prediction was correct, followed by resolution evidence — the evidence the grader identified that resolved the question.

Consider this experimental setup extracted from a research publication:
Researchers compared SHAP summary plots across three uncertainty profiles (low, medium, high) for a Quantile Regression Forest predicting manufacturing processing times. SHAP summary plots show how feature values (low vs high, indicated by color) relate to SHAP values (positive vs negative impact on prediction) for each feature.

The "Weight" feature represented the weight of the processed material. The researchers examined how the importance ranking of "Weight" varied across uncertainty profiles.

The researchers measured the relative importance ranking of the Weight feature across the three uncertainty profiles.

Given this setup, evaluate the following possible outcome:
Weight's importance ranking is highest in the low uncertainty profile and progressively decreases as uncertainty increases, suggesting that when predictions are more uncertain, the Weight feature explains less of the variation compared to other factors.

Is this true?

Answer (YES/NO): NO